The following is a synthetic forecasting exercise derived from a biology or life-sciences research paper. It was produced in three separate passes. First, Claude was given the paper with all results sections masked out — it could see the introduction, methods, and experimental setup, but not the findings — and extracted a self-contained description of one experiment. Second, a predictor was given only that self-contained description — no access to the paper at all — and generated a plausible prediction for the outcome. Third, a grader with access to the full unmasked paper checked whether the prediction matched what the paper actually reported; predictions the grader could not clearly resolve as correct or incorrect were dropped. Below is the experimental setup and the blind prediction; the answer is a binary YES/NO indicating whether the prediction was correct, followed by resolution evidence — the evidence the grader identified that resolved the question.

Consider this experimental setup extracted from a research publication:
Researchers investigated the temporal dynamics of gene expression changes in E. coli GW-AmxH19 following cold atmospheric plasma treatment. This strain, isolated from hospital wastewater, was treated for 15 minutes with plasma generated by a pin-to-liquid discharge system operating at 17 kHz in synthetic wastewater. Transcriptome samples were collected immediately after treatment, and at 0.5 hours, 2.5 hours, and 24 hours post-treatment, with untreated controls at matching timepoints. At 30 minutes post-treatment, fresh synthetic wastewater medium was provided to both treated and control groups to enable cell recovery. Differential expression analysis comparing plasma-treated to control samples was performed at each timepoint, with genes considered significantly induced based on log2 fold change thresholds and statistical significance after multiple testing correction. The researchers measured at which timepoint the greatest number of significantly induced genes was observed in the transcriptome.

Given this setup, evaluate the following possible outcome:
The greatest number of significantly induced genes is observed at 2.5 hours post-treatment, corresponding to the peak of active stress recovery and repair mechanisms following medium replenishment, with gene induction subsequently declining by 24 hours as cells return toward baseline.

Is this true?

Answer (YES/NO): YES